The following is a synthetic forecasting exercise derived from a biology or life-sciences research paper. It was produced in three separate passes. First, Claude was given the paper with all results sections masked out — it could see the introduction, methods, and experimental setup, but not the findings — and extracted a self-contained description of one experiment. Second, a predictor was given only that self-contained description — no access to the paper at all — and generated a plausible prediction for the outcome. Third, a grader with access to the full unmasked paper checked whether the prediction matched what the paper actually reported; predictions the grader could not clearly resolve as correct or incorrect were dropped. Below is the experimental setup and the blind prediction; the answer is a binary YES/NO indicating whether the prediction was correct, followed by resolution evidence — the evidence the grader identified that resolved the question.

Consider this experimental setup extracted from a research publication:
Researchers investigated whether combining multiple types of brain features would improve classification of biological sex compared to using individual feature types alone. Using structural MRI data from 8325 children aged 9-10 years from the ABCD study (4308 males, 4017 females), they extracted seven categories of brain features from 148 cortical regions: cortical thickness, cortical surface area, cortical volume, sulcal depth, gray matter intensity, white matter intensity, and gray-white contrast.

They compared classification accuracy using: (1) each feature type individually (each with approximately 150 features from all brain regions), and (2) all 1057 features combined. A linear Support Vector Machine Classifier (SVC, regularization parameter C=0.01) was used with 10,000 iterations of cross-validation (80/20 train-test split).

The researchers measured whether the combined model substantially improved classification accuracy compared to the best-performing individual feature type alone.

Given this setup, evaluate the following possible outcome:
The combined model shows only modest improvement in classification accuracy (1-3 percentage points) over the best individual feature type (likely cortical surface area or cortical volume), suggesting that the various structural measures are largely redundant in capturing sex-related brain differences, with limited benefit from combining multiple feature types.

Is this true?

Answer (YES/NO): NO